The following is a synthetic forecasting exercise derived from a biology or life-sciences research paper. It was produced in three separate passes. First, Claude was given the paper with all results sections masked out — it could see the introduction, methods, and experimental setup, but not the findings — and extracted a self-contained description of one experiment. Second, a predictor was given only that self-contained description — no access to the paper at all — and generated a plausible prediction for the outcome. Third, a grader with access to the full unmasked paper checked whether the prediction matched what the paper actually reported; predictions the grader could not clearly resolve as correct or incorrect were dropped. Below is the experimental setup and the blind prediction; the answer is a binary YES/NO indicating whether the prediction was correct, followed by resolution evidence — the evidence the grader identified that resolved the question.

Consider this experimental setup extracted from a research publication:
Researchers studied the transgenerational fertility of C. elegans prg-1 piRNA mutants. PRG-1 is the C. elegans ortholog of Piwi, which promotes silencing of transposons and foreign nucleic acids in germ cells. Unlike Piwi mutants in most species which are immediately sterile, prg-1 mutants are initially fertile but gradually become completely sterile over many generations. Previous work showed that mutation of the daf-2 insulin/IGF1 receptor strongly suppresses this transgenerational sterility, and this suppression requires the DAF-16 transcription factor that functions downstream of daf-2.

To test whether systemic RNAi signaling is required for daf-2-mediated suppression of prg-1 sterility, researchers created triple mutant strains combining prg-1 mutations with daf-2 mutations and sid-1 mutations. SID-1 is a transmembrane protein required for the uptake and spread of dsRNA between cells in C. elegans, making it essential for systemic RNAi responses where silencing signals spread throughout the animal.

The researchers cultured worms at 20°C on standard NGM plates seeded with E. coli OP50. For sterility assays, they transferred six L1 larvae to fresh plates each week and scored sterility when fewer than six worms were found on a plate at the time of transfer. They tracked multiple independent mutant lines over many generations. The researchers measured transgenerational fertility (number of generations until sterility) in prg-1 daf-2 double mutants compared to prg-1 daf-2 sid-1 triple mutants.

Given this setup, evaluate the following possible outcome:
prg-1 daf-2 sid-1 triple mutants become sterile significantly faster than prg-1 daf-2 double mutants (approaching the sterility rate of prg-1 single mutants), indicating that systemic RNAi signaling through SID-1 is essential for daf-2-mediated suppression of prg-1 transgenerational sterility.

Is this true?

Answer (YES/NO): YES